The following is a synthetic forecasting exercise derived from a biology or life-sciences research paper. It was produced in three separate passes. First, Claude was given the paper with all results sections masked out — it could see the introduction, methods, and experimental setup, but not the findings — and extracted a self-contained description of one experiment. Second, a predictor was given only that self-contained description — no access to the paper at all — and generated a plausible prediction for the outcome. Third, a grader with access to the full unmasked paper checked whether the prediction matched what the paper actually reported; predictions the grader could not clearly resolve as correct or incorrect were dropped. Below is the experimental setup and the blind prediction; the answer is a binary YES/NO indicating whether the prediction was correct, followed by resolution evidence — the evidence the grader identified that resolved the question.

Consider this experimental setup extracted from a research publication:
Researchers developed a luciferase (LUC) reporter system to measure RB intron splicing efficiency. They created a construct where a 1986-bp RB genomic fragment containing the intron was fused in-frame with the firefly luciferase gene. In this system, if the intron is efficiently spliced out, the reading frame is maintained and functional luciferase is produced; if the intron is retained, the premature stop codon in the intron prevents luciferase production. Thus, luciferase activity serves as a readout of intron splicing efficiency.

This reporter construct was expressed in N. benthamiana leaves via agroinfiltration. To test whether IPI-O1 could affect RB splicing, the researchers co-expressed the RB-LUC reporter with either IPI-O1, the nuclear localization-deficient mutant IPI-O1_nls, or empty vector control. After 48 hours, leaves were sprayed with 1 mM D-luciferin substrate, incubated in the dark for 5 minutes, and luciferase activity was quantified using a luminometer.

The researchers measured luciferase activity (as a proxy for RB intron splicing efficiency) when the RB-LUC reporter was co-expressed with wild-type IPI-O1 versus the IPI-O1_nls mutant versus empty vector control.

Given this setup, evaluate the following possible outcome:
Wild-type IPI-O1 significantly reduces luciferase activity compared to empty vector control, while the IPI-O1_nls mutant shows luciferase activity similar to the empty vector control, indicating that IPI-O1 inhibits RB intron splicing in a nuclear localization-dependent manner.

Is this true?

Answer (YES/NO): NO